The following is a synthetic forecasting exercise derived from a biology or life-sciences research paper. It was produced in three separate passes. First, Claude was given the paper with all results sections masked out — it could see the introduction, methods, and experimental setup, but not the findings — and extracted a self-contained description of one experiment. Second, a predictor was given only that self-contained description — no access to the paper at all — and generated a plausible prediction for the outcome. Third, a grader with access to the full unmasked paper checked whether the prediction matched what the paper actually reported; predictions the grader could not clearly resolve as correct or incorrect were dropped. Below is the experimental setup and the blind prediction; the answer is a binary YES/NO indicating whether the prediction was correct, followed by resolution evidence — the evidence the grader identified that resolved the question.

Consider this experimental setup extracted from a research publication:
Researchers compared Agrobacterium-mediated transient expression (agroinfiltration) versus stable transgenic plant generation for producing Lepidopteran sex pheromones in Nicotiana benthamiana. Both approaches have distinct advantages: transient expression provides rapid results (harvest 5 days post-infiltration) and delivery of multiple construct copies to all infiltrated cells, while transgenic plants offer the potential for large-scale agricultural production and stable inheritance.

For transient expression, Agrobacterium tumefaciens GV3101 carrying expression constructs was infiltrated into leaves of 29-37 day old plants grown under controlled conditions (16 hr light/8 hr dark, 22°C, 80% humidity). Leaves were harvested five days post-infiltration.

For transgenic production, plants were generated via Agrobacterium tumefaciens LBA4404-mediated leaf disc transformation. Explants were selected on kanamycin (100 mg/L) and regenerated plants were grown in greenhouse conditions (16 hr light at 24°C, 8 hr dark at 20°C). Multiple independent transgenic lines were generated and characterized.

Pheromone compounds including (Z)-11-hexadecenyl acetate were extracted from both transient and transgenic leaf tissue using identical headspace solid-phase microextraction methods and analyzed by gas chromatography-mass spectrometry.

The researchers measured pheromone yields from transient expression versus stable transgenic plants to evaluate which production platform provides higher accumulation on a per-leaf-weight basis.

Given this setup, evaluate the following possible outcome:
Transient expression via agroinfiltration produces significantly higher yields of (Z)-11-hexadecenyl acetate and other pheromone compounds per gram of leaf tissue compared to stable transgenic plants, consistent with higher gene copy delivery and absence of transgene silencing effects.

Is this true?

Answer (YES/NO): YES